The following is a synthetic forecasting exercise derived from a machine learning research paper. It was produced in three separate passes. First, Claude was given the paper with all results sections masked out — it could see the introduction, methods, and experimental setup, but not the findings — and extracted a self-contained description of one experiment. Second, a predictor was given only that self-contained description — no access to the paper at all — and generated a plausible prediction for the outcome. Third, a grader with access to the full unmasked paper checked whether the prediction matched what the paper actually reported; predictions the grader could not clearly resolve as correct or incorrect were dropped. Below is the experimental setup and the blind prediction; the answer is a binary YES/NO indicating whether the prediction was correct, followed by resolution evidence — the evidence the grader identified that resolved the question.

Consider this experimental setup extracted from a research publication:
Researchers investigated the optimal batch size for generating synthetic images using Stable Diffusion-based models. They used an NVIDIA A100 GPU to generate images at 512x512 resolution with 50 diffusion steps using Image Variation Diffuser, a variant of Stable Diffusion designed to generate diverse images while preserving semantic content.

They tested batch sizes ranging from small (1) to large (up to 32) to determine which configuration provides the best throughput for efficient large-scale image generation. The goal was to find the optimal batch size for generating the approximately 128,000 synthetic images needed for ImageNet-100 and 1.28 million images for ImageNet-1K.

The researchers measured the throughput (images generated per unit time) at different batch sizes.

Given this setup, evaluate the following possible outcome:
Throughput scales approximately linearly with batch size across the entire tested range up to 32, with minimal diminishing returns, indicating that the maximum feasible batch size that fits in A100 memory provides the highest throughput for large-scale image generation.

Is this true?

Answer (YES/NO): NO